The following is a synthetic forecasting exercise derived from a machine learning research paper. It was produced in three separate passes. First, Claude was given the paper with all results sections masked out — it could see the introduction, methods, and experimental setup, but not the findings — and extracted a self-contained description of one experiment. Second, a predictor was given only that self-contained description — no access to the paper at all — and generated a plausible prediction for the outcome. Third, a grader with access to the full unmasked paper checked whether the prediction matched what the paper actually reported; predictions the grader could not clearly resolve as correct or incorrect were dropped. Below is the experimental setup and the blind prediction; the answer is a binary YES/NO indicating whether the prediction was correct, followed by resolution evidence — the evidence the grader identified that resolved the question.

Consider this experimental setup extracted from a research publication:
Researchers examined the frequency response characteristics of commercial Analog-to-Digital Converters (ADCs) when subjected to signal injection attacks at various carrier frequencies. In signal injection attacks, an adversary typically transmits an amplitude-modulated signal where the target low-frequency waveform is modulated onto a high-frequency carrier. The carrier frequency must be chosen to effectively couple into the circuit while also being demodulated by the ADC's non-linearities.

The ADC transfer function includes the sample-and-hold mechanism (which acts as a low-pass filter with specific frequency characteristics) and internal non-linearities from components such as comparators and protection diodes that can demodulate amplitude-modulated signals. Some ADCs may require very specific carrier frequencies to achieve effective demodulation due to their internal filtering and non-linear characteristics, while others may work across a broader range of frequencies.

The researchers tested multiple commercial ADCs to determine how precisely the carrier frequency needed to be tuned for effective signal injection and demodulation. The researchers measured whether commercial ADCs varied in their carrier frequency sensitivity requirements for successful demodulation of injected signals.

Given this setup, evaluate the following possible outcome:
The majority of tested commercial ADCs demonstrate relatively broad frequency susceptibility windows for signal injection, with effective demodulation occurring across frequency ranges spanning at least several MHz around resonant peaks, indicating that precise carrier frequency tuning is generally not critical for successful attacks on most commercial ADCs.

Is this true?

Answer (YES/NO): NO